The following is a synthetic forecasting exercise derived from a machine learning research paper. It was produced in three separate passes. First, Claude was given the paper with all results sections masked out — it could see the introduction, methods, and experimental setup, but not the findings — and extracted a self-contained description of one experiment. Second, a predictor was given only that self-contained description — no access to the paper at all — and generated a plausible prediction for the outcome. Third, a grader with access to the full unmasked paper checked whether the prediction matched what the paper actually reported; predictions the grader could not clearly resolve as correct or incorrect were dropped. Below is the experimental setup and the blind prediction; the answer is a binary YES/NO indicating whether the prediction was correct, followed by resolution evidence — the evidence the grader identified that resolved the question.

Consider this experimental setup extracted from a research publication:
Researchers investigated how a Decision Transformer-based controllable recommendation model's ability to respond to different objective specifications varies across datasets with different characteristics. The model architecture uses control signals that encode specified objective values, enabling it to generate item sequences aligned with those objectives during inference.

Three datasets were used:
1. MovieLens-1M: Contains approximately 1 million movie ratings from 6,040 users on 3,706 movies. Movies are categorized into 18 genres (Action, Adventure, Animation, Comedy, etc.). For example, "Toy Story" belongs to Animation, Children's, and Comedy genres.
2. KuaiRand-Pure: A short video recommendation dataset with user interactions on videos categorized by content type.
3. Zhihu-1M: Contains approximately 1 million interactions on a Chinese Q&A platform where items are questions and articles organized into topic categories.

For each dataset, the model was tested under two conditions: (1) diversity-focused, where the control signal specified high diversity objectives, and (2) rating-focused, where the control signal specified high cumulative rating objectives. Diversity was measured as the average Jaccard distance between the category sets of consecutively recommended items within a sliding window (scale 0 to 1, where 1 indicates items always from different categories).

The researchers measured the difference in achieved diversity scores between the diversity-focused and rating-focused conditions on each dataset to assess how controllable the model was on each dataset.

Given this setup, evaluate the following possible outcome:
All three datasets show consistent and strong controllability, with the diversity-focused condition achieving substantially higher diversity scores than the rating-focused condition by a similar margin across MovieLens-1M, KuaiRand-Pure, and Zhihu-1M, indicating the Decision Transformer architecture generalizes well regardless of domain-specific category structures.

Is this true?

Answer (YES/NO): NO